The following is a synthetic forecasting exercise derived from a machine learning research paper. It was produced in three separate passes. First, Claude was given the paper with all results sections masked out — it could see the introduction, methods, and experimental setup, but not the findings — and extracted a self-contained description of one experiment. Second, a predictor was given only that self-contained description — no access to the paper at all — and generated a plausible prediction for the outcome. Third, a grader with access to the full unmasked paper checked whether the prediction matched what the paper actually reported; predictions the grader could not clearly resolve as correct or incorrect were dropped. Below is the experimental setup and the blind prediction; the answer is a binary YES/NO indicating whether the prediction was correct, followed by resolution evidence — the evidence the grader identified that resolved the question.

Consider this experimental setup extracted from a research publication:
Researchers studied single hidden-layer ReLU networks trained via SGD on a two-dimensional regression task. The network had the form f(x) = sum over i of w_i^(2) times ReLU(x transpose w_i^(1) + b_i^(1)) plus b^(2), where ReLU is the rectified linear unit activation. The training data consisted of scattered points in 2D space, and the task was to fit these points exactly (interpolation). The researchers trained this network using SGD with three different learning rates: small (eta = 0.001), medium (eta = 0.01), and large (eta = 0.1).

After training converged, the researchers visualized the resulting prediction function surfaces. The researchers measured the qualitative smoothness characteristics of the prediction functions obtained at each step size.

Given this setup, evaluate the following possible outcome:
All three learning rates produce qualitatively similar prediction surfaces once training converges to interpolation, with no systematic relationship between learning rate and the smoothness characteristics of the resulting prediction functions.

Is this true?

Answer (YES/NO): NO